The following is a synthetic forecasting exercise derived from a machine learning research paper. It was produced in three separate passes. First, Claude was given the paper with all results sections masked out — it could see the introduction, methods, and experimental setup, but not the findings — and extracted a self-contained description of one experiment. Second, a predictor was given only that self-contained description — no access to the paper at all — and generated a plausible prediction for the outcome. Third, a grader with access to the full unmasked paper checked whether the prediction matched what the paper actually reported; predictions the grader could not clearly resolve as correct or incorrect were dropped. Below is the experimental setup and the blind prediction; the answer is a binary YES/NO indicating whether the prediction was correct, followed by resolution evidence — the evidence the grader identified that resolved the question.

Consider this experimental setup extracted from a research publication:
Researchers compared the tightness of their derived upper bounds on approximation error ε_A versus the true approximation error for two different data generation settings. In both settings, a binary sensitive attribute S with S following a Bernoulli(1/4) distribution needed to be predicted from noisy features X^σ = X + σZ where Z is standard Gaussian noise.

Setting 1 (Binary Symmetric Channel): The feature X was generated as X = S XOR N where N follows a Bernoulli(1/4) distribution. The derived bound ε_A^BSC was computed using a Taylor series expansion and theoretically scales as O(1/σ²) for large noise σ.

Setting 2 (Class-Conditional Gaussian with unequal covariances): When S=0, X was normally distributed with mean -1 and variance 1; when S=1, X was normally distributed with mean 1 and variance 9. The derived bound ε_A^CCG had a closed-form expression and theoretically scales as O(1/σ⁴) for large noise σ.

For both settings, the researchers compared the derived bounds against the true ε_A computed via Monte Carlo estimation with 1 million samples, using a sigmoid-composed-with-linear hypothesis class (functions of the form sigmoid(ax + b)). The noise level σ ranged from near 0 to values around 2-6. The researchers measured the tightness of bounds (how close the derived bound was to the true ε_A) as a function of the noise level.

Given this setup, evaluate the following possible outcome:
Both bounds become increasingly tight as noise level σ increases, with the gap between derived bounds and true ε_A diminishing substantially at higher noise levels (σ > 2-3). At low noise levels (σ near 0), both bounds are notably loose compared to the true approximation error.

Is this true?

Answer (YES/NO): YES